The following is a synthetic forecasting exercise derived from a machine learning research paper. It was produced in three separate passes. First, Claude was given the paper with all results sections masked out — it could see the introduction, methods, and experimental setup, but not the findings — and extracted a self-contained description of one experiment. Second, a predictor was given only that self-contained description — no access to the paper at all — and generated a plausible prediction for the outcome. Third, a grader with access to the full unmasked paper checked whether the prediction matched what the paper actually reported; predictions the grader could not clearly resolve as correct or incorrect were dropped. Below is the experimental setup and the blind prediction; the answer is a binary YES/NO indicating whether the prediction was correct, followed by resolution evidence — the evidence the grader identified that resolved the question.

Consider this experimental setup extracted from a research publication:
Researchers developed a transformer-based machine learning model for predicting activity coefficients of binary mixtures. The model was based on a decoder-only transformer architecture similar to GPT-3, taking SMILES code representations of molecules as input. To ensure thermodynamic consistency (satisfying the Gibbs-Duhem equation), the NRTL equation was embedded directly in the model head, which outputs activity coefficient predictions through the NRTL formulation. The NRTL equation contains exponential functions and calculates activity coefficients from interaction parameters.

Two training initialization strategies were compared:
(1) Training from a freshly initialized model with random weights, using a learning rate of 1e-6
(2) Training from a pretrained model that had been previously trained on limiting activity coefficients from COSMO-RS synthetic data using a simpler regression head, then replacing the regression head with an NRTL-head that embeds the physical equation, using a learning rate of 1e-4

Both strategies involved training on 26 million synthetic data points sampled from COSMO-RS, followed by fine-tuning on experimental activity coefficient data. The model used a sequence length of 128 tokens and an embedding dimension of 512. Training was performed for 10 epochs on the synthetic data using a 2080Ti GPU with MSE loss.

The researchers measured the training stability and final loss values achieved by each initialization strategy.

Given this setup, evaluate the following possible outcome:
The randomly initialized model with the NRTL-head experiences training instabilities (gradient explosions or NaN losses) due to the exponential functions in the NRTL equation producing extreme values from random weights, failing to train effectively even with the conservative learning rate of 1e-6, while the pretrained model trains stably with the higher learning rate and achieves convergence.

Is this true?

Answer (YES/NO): NO